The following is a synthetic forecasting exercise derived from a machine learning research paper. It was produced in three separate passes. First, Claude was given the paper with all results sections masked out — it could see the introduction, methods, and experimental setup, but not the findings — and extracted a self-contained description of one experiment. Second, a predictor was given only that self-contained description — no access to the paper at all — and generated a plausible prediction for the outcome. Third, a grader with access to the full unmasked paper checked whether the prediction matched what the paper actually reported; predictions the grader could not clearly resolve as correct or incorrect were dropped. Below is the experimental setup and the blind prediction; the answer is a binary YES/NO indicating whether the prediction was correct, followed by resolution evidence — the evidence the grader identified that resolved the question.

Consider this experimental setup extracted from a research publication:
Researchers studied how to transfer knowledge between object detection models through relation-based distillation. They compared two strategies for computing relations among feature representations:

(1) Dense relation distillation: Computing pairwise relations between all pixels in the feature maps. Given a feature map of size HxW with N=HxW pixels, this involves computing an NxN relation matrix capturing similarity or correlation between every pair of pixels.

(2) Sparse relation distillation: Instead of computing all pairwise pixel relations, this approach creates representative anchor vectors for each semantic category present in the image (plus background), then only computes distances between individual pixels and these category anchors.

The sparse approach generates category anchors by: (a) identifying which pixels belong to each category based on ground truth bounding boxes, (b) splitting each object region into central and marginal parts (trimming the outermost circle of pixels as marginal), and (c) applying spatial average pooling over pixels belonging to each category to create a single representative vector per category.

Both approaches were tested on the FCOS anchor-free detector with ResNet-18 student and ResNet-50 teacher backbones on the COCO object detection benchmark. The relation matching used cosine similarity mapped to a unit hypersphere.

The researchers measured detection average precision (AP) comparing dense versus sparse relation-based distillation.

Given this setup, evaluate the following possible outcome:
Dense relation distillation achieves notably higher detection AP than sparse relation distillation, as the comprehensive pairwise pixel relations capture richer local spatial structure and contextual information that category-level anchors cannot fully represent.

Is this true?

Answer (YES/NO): NO